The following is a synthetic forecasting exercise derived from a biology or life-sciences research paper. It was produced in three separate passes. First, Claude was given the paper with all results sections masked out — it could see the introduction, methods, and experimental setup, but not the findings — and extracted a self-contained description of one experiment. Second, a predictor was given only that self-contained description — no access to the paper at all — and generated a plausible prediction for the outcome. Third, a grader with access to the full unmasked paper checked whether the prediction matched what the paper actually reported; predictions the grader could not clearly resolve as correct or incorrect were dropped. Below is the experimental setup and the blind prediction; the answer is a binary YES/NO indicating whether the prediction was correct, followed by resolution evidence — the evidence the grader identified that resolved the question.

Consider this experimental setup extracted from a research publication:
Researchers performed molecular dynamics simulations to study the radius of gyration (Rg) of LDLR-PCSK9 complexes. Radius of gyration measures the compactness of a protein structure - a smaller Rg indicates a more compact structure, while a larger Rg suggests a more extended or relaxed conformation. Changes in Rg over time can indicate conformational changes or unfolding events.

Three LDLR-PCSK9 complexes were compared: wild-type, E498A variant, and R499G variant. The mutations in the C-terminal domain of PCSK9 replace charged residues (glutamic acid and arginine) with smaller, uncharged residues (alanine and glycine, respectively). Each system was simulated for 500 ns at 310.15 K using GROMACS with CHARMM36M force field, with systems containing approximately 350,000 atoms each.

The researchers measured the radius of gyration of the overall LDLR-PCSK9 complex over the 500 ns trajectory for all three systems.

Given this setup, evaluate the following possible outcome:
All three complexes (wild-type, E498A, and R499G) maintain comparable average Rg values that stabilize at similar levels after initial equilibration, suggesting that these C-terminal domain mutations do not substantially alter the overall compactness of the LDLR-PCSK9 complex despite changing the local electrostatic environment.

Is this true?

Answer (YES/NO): NO